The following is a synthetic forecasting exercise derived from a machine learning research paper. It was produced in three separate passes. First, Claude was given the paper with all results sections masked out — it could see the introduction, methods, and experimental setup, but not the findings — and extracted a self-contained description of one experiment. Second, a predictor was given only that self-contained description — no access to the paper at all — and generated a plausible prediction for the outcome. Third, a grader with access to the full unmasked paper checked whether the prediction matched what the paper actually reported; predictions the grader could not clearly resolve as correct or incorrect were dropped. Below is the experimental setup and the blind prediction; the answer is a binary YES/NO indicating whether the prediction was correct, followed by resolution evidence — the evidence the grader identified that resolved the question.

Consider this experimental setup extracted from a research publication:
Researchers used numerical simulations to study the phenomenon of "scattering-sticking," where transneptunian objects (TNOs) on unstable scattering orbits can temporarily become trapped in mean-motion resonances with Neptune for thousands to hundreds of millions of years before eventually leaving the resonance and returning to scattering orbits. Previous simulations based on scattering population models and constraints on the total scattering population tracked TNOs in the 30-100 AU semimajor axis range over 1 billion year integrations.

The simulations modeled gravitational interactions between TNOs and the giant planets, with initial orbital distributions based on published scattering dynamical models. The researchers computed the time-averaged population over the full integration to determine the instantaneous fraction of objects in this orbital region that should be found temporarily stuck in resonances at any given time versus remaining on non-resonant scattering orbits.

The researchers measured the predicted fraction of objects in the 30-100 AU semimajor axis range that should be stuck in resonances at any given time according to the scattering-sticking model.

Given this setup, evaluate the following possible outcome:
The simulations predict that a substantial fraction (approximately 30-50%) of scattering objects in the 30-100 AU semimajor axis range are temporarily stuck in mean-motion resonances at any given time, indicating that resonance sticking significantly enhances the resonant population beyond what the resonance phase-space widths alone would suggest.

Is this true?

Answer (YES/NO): YES